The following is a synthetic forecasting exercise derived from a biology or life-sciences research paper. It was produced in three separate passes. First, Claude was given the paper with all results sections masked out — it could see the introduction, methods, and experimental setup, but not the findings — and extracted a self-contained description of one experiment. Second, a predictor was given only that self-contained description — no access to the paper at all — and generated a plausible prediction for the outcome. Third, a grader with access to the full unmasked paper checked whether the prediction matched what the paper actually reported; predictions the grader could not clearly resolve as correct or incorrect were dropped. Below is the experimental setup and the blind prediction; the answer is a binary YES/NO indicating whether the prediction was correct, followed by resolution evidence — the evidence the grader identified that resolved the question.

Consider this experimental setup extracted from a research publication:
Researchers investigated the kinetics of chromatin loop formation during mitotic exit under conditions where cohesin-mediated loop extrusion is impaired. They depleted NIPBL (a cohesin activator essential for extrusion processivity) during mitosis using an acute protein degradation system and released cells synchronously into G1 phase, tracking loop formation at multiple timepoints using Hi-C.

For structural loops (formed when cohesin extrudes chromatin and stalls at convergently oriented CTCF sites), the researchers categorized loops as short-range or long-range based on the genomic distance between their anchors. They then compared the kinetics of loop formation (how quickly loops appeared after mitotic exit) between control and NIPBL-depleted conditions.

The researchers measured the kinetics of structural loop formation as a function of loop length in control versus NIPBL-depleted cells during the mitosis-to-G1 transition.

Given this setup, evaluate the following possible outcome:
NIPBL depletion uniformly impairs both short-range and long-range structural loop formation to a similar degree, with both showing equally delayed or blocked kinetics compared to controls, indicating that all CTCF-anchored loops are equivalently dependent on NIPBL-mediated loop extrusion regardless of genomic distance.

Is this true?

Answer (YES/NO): NO